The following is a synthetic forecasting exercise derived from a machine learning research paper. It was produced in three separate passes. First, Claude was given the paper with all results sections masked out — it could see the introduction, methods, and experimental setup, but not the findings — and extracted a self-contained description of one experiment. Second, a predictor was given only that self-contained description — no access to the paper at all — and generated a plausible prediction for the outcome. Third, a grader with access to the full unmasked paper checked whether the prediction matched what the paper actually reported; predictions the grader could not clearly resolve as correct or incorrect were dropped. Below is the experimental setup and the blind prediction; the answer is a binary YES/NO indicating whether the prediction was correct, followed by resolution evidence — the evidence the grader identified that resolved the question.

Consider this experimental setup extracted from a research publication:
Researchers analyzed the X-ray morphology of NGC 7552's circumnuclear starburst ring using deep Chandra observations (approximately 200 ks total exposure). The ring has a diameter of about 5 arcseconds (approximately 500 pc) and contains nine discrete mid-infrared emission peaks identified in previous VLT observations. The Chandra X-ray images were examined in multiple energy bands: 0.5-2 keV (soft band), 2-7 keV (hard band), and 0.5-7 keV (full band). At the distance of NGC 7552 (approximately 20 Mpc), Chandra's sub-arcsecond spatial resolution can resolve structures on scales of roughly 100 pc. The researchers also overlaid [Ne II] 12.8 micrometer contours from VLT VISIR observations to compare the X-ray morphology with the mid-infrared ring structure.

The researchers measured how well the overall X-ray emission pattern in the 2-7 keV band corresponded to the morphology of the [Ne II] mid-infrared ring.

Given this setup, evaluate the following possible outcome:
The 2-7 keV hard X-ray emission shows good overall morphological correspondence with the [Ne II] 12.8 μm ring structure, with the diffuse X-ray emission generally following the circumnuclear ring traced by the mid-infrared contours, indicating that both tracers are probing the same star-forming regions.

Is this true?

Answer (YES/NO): YES